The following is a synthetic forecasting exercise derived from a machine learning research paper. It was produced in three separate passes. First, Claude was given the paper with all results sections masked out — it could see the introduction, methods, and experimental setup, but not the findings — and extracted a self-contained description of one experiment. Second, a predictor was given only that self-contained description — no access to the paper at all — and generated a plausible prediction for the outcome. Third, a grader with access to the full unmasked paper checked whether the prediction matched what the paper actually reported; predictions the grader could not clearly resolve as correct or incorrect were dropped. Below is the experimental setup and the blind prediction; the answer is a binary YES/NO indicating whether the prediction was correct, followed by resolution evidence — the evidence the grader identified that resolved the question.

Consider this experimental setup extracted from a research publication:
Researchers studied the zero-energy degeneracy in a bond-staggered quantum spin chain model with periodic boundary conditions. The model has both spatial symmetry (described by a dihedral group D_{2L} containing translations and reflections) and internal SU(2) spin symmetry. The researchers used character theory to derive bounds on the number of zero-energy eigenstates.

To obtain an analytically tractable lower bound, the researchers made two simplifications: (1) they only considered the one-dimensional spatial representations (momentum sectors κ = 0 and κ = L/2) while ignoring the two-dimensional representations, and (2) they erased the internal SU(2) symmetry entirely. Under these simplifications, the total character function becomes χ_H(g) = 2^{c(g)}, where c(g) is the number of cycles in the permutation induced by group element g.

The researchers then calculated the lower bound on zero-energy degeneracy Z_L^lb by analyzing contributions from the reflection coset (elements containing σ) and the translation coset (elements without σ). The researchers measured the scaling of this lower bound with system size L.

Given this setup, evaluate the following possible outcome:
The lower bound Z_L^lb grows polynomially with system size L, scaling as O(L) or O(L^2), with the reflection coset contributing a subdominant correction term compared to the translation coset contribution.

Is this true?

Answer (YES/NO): NO